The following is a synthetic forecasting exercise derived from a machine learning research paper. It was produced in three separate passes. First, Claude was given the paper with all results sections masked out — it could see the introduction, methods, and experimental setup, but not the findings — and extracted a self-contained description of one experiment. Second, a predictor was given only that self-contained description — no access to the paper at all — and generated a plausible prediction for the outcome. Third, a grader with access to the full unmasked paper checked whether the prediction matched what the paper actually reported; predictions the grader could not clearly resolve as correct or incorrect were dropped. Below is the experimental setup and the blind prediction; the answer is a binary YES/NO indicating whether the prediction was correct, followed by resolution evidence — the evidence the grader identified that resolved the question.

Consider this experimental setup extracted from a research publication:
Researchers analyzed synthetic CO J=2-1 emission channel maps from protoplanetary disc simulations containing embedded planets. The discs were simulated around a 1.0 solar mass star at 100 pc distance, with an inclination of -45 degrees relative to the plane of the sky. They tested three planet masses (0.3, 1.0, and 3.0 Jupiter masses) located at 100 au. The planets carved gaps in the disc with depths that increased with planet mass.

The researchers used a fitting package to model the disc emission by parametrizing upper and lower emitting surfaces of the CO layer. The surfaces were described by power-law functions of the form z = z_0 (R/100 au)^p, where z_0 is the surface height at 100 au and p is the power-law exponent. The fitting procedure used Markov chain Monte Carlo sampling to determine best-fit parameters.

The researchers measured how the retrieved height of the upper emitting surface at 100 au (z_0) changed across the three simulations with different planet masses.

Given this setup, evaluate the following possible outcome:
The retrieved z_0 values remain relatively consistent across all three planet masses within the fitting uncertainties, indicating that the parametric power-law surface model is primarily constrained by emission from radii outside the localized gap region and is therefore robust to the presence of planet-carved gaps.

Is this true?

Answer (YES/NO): NO